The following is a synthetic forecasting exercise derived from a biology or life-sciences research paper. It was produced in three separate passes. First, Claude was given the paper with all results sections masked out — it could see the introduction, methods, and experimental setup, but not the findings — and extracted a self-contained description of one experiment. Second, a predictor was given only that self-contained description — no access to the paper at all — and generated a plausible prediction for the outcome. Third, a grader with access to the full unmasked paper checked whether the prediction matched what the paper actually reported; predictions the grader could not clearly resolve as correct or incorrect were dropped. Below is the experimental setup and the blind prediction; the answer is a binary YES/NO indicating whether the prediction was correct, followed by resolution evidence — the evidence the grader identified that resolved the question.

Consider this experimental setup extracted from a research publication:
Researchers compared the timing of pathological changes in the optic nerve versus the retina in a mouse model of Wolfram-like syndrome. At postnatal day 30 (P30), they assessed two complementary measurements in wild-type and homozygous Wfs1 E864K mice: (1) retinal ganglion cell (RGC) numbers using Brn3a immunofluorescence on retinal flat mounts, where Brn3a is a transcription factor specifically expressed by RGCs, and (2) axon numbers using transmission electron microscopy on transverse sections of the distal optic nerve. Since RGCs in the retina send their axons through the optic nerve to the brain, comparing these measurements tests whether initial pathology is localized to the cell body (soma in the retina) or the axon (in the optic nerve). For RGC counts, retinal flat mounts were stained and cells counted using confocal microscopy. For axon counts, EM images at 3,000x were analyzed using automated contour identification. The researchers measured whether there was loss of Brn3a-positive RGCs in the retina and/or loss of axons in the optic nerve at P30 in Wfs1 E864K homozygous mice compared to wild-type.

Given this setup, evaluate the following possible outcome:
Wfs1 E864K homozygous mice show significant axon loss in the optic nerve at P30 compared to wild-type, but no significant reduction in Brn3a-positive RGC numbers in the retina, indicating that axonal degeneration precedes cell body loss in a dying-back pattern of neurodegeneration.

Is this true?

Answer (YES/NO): NO